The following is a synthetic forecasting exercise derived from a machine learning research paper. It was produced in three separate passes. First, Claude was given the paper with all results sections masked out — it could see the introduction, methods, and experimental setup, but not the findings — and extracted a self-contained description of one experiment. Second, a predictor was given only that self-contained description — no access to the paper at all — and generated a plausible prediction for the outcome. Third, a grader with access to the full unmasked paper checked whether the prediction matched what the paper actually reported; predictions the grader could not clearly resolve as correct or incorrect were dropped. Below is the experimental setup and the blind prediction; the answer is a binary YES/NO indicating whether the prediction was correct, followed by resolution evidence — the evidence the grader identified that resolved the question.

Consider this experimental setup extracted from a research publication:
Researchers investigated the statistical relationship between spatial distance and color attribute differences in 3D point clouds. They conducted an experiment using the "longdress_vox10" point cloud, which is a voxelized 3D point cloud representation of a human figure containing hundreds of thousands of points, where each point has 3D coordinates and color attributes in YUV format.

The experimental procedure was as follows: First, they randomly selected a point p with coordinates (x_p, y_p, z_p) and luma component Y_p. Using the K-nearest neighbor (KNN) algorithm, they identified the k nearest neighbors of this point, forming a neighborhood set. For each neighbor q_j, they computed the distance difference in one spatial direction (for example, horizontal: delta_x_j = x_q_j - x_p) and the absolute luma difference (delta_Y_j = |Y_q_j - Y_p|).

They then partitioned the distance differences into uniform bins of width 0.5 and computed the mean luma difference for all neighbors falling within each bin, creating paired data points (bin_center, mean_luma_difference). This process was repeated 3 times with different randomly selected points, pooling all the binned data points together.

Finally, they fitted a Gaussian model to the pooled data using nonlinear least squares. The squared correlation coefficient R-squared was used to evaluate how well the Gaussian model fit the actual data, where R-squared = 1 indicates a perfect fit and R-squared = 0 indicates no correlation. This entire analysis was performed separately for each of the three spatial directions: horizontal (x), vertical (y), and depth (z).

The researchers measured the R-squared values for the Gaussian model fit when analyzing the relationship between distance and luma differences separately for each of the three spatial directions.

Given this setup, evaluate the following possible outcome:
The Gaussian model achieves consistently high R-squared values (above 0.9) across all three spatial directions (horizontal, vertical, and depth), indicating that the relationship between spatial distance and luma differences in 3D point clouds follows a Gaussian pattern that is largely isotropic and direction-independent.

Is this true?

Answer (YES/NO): NO